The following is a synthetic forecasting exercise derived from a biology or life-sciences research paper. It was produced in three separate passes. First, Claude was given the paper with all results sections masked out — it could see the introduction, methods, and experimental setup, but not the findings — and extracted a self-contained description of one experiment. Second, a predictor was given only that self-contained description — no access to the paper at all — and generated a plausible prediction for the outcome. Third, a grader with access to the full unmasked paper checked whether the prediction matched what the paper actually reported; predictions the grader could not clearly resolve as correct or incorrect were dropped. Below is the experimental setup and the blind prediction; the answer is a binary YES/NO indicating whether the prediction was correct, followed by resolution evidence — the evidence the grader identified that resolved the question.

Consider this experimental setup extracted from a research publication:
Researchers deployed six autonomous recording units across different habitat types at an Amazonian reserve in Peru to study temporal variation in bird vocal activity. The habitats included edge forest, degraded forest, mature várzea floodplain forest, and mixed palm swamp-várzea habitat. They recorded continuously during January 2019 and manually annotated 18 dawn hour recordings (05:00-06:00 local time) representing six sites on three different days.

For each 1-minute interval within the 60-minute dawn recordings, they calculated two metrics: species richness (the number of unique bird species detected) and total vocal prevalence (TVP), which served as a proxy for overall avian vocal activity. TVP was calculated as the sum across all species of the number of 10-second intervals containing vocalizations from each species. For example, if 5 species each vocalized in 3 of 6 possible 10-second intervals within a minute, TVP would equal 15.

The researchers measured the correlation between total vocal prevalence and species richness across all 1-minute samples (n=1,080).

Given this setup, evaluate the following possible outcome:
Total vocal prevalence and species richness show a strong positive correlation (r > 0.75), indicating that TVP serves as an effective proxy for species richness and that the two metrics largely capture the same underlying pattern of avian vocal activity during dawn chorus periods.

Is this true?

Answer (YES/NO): YES